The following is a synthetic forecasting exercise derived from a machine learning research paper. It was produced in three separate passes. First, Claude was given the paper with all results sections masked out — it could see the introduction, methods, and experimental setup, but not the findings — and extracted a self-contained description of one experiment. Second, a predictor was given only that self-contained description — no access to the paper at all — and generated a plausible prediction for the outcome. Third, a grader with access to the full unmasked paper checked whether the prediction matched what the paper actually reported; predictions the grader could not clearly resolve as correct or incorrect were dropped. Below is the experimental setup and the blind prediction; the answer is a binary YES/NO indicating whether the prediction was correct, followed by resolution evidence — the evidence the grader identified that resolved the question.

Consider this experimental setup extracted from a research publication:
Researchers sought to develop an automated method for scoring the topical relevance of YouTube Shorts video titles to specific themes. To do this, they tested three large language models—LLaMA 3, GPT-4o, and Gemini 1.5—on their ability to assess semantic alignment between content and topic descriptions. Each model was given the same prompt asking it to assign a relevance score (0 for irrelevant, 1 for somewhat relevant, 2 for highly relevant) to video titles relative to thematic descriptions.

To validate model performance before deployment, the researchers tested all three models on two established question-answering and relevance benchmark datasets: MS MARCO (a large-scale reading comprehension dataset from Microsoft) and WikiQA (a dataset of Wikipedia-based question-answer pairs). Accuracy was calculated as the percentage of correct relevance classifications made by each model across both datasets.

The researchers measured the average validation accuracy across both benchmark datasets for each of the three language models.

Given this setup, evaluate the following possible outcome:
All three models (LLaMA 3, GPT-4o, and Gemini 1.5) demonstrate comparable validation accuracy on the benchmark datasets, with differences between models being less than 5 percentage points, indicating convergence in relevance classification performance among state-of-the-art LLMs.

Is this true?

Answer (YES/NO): YES